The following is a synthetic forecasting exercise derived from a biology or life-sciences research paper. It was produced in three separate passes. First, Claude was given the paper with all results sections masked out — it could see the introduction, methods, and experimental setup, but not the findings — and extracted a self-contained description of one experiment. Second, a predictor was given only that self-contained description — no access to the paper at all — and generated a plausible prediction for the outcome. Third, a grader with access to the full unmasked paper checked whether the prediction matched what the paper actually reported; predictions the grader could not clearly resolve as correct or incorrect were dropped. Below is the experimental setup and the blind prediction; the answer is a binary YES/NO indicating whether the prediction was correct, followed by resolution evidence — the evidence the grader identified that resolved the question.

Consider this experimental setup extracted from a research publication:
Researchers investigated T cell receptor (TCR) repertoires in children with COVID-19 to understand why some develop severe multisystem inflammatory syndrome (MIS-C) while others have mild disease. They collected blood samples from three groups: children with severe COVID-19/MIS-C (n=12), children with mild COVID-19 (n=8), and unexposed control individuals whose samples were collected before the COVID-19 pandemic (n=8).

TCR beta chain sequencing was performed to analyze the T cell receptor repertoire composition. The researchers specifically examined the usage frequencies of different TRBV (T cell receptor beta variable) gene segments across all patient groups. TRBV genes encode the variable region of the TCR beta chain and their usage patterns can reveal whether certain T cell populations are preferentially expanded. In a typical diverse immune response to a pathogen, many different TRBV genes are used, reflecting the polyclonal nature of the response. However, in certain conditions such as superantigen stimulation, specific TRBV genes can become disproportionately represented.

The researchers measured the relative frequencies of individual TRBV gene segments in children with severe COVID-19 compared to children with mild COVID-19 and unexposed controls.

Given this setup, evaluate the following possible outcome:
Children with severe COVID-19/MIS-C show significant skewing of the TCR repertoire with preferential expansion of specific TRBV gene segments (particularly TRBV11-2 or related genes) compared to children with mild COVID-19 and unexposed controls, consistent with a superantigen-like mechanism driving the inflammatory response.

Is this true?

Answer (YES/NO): YES